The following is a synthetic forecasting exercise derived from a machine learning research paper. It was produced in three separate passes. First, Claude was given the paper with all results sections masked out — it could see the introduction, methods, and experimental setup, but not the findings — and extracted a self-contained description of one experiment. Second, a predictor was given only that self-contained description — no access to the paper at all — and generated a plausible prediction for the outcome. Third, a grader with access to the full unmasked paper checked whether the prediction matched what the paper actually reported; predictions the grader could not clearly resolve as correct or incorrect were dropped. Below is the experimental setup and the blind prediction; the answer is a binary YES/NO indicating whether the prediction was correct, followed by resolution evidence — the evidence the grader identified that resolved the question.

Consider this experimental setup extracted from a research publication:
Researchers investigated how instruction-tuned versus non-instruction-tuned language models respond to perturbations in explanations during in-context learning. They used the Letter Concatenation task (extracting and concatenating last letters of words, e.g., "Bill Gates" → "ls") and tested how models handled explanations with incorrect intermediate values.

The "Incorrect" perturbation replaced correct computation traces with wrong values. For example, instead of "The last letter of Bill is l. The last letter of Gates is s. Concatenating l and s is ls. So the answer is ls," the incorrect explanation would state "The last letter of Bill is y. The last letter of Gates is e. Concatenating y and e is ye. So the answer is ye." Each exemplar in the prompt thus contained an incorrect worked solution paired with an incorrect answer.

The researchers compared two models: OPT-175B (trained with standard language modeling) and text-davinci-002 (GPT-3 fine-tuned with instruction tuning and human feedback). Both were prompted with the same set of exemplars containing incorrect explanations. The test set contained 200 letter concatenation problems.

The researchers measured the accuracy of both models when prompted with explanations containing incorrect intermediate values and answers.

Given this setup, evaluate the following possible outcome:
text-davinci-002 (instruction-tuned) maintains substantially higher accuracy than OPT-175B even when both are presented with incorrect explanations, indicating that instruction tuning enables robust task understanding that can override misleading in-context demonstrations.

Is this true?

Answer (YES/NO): YES